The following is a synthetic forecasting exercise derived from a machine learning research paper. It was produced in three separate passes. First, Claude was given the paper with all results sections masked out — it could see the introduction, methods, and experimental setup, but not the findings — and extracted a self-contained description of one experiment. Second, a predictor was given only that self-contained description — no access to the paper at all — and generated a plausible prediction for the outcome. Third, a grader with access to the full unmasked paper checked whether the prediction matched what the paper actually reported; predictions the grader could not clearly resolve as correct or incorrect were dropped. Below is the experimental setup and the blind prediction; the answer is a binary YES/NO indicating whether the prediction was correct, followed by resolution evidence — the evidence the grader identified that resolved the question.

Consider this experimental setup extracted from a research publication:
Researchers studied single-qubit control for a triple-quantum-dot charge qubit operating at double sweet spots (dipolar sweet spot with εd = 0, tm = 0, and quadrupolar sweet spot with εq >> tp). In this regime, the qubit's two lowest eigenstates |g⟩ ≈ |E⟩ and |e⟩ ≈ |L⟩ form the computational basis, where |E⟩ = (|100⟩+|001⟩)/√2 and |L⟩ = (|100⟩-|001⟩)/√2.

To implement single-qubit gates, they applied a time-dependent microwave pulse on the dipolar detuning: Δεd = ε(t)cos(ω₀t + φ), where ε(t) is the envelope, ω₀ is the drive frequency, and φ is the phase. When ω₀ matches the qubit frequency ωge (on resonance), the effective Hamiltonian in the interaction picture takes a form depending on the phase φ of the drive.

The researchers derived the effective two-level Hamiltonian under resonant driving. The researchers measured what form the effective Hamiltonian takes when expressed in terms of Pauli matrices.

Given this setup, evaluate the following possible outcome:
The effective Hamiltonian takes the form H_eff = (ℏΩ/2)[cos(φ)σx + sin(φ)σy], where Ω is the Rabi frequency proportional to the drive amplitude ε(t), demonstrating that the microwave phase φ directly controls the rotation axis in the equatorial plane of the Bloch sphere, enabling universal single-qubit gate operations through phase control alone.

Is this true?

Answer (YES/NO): NO